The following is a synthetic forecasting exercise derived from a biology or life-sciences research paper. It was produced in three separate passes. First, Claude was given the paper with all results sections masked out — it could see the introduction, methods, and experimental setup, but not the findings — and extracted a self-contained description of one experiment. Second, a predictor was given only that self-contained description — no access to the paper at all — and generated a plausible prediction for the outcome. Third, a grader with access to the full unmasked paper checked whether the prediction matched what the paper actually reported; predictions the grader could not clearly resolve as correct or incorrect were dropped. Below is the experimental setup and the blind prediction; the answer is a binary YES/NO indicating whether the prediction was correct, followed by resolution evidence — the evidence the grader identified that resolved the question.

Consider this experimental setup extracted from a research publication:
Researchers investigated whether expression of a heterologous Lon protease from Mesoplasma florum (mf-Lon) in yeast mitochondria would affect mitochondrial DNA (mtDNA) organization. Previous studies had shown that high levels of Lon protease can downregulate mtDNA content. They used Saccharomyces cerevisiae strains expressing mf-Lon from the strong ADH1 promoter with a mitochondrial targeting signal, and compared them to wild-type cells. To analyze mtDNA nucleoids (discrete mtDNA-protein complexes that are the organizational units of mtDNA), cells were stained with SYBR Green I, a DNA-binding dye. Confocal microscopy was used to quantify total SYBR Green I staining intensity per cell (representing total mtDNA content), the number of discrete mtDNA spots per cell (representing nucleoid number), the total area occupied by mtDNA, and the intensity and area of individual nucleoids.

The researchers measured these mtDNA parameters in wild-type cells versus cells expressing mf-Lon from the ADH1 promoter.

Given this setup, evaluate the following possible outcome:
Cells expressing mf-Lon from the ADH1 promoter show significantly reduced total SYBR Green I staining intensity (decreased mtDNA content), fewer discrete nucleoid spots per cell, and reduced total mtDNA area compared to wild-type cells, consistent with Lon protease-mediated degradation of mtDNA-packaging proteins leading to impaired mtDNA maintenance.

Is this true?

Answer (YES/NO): NO